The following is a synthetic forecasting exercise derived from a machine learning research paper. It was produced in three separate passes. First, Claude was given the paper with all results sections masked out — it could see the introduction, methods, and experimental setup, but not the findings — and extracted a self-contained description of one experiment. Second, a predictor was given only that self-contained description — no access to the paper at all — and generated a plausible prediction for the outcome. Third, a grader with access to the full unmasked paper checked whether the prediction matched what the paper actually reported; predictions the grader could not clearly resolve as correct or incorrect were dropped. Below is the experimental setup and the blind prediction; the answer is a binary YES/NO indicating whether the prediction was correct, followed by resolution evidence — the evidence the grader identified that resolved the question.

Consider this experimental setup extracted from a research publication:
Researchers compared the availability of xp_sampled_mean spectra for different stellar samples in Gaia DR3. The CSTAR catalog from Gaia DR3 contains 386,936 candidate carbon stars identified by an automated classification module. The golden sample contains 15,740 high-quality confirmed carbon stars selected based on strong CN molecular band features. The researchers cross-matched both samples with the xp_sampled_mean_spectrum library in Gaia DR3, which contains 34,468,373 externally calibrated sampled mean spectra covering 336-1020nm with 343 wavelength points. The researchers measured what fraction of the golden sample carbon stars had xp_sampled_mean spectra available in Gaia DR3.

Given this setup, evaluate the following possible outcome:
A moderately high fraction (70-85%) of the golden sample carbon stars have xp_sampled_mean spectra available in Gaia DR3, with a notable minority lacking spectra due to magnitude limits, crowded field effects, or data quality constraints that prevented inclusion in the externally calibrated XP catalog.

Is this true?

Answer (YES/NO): NO